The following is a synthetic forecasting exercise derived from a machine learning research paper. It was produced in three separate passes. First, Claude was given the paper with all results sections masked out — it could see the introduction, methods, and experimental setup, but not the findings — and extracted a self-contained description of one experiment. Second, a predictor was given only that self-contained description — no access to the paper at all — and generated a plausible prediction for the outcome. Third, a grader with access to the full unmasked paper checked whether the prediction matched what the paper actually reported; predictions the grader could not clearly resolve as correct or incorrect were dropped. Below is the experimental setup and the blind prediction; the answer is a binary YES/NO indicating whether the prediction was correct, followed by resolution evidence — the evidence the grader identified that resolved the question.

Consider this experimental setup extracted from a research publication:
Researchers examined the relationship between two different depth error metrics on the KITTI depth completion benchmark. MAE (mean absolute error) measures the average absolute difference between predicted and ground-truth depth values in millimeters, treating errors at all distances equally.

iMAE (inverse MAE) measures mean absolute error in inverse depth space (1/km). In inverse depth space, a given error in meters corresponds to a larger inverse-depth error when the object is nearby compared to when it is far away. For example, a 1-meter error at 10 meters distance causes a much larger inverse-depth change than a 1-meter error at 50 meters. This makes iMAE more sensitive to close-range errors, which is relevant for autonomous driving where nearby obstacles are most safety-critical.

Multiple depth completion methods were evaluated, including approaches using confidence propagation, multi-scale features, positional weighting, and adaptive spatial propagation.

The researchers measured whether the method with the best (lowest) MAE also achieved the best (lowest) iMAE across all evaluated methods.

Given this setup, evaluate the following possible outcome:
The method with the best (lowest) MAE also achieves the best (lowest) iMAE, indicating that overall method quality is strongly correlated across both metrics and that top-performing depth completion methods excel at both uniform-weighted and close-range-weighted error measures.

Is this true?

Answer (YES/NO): NO